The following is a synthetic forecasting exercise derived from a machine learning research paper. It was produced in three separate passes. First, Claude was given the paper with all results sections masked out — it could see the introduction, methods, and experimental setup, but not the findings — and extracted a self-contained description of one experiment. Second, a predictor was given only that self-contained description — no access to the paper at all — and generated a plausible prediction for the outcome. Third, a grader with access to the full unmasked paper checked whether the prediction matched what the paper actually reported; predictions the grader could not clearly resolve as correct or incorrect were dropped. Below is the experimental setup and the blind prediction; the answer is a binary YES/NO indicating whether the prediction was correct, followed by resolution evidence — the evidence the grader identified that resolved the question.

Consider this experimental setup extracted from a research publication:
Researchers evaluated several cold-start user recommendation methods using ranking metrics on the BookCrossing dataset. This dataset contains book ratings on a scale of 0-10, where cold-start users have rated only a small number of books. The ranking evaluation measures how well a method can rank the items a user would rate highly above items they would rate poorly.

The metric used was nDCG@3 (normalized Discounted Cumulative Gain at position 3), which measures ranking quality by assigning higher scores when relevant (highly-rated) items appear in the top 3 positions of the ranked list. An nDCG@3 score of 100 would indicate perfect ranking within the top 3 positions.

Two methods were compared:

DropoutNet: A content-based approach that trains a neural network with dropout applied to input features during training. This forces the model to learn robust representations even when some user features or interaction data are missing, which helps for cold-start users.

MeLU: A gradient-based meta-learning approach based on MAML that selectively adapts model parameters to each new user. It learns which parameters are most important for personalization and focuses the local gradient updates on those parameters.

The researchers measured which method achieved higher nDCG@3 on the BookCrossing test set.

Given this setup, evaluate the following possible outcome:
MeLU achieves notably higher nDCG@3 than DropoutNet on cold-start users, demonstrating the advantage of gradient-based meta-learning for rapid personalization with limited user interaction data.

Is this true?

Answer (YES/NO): NO